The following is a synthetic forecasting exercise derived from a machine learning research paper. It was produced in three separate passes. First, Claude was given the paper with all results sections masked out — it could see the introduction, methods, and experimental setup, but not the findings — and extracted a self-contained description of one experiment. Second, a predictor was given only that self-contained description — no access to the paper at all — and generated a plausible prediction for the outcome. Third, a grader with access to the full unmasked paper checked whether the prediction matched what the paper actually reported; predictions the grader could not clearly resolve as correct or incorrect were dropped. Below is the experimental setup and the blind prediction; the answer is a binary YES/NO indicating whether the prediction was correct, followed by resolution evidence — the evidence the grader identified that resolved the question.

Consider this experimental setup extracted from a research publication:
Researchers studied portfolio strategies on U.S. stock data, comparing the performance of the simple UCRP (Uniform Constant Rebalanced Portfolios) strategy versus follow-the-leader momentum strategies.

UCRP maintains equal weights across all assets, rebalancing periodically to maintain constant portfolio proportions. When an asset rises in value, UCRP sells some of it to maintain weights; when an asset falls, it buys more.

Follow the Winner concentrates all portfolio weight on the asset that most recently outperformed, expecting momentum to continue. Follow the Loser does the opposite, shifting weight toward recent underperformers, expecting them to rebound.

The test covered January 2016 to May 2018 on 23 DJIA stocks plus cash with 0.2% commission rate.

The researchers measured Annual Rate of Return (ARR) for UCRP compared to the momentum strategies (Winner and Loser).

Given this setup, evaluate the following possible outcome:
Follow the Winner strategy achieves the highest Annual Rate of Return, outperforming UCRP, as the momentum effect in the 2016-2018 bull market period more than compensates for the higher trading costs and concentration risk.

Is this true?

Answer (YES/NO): NO